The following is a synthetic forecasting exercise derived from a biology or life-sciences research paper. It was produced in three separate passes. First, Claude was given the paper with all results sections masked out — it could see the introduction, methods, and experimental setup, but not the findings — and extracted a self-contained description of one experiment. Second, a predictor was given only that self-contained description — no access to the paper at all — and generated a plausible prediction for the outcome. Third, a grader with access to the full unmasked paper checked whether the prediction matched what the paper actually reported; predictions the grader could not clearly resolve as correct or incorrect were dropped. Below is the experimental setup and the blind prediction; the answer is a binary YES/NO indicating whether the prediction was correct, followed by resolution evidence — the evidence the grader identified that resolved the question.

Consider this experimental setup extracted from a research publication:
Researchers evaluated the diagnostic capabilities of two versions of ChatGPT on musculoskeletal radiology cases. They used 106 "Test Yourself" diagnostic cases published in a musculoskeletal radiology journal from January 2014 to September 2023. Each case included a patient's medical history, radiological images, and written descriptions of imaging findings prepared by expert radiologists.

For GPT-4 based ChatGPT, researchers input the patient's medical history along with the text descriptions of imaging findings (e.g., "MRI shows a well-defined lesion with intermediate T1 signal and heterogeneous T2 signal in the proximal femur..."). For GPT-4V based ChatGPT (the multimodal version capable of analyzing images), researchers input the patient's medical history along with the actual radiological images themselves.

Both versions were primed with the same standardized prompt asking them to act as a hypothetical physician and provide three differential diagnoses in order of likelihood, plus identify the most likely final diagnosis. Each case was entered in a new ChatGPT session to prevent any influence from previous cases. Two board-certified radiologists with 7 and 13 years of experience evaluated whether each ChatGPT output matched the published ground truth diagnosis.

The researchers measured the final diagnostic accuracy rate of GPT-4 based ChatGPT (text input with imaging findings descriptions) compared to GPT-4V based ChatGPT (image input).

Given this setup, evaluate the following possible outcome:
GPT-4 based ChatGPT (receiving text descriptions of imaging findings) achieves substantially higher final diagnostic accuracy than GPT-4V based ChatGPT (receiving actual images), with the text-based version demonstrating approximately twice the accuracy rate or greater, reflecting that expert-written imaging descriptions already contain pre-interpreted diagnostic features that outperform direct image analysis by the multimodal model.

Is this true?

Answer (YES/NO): YES